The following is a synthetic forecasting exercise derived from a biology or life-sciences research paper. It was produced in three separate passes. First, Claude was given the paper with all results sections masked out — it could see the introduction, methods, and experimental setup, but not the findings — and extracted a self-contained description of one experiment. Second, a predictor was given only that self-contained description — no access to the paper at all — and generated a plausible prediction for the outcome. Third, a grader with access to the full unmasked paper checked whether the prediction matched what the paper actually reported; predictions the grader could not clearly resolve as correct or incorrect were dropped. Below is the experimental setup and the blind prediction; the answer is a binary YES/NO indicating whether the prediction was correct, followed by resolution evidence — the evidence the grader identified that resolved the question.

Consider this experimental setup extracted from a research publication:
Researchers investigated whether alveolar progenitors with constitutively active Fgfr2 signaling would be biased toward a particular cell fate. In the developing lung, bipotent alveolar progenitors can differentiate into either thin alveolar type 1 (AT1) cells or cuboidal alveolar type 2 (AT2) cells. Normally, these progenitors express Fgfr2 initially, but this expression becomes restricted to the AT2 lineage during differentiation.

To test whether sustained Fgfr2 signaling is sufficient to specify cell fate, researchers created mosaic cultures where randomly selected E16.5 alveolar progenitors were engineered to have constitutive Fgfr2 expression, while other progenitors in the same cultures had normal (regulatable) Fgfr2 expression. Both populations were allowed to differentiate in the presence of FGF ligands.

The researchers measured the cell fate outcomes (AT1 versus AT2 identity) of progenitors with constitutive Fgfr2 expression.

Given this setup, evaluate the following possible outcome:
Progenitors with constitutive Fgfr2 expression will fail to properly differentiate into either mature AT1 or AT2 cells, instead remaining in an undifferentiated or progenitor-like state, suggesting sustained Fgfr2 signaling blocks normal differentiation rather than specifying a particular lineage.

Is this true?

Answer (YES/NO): NO